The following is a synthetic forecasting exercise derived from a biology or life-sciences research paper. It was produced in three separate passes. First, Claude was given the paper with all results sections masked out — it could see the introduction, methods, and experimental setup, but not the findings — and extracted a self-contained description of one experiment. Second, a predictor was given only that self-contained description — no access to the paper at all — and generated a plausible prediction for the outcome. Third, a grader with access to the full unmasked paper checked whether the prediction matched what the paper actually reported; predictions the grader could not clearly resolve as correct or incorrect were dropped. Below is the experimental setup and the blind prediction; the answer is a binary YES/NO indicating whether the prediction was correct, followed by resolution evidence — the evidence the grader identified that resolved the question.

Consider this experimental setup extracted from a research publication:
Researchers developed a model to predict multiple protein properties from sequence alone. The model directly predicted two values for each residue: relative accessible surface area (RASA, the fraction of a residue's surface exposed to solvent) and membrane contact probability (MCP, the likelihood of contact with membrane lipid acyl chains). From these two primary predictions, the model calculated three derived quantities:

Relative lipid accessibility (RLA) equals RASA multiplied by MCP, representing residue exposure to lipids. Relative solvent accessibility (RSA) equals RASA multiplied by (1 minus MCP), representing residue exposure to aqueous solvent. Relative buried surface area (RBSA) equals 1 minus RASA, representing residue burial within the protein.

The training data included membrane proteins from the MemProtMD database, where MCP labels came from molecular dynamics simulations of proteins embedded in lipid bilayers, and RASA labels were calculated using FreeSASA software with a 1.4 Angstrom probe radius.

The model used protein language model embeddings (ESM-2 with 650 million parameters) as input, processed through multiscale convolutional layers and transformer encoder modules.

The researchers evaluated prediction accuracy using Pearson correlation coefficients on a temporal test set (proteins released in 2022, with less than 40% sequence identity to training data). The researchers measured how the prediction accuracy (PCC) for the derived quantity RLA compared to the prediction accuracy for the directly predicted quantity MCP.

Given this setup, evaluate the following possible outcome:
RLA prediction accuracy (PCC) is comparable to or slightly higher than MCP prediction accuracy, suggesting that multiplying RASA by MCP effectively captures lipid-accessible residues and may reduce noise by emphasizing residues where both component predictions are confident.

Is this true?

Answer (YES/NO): NO